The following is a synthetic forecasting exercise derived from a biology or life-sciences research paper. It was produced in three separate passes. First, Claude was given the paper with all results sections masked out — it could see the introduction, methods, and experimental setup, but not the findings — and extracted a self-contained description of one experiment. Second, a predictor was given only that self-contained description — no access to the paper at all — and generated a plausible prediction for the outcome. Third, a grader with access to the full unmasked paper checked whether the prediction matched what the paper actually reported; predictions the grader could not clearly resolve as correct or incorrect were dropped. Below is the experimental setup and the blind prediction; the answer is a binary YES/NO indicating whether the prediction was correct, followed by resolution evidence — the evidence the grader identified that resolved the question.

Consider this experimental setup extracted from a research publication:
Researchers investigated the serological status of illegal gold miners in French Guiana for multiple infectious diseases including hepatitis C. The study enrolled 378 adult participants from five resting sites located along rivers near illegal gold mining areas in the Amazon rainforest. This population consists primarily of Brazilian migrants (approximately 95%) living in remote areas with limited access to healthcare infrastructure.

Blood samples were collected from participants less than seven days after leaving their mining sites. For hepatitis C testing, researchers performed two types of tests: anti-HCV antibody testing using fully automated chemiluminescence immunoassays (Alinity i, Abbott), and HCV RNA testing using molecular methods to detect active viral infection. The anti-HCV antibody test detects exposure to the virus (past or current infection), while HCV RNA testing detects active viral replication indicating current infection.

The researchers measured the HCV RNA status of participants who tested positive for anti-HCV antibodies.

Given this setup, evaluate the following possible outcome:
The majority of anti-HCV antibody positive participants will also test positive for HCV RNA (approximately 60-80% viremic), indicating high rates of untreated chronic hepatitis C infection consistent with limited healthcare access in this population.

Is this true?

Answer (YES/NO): NO